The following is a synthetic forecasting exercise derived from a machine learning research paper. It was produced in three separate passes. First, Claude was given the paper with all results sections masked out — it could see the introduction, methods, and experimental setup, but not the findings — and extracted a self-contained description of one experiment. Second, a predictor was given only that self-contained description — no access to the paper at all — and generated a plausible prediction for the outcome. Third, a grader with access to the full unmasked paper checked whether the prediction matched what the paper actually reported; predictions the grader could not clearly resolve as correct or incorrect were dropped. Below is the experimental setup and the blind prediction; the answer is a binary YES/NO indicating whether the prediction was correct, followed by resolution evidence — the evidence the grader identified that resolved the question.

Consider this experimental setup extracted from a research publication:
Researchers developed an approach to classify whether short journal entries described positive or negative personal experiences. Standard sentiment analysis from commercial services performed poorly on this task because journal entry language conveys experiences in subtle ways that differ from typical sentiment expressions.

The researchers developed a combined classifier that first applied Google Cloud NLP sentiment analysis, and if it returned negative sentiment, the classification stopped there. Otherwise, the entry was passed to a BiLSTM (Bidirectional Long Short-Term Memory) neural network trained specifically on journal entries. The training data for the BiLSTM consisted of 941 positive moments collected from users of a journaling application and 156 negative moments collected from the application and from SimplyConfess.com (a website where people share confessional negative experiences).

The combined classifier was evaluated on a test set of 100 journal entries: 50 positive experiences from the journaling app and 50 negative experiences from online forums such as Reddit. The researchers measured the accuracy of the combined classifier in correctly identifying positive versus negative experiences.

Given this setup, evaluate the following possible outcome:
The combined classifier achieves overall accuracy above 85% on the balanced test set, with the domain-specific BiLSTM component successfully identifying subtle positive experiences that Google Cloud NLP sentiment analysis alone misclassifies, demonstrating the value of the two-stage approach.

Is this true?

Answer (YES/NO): YES